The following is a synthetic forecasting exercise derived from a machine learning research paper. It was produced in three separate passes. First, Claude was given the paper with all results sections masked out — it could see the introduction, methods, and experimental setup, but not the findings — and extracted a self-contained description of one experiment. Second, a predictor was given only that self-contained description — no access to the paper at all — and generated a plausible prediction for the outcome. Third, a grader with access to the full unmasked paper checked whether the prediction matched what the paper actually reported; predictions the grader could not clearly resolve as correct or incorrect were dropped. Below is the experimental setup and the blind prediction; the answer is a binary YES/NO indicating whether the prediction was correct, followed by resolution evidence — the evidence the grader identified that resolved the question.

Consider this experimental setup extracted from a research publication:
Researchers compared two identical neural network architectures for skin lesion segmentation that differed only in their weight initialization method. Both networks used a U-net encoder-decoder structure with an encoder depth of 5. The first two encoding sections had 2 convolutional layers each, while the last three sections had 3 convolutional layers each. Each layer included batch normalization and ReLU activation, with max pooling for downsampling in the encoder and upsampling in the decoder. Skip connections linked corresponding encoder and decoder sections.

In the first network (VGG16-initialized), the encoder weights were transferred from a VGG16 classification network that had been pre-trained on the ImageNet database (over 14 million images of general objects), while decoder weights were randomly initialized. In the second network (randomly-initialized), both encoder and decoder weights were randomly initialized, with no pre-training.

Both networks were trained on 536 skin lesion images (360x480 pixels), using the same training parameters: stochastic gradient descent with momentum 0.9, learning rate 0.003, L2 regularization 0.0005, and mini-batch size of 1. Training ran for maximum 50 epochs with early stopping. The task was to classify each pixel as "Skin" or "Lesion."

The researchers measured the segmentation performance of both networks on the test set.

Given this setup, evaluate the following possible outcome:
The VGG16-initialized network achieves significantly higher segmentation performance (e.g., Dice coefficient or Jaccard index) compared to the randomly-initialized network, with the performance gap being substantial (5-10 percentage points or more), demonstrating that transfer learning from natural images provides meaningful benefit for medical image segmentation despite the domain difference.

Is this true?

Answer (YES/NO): NO